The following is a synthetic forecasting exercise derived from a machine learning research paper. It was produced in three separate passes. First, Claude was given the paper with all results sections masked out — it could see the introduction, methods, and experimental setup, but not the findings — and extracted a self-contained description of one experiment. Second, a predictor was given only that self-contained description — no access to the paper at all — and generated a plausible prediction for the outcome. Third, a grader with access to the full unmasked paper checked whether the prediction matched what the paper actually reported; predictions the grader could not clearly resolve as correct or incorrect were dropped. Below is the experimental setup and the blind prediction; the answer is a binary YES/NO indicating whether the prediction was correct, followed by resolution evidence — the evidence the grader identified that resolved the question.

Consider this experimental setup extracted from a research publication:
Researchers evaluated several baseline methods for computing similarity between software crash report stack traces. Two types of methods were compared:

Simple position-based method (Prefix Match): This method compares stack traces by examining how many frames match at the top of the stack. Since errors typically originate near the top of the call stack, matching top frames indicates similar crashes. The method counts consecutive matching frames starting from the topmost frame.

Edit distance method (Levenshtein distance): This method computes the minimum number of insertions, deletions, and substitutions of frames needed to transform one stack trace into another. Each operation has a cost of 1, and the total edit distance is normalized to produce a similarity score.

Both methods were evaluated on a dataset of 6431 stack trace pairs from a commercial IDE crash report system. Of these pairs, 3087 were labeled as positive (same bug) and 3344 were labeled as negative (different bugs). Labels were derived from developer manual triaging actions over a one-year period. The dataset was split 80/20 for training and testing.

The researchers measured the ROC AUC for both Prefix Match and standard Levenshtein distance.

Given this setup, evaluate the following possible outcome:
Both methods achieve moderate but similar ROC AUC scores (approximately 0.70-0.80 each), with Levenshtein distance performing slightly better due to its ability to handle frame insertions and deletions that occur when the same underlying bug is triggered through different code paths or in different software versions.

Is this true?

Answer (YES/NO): NO